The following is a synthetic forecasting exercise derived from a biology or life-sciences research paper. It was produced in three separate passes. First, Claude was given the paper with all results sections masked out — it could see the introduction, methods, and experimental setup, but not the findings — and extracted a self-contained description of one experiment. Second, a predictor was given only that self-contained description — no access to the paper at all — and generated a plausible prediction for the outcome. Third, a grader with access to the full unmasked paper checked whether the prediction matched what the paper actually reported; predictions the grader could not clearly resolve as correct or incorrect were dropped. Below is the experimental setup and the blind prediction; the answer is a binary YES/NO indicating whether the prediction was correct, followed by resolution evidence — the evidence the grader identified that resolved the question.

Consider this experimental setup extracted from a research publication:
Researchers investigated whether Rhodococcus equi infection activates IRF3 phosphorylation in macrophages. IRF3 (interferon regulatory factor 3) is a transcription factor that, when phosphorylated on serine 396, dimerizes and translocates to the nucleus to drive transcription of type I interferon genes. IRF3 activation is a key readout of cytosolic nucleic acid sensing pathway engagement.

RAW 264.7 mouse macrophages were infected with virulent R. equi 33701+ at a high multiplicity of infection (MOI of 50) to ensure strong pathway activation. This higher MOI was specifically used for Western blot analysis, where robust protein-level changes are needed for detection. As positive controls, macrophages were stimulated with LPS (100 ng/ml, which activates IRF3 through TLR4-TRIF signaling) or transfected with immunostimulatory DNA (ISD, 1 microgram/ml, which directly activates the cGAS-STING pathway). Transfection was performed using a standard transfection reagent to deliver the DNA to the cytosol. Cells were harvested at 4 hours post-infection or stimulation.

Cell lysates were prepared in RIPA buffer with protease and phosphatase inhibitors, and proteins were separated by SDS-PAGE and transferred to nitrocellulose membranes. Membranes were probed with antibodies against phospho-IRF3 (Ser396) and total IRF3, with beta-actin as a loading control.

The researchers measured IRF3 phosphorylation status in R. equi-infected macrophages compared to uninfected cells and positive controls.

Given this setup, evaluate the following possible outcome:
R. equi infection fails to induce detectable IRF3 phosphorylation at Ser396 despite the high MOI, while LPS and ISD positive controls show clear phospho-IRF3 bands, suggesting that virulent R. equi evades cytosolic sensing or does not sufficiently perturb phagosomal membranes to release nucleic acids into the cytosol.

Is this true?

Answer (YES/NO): NO